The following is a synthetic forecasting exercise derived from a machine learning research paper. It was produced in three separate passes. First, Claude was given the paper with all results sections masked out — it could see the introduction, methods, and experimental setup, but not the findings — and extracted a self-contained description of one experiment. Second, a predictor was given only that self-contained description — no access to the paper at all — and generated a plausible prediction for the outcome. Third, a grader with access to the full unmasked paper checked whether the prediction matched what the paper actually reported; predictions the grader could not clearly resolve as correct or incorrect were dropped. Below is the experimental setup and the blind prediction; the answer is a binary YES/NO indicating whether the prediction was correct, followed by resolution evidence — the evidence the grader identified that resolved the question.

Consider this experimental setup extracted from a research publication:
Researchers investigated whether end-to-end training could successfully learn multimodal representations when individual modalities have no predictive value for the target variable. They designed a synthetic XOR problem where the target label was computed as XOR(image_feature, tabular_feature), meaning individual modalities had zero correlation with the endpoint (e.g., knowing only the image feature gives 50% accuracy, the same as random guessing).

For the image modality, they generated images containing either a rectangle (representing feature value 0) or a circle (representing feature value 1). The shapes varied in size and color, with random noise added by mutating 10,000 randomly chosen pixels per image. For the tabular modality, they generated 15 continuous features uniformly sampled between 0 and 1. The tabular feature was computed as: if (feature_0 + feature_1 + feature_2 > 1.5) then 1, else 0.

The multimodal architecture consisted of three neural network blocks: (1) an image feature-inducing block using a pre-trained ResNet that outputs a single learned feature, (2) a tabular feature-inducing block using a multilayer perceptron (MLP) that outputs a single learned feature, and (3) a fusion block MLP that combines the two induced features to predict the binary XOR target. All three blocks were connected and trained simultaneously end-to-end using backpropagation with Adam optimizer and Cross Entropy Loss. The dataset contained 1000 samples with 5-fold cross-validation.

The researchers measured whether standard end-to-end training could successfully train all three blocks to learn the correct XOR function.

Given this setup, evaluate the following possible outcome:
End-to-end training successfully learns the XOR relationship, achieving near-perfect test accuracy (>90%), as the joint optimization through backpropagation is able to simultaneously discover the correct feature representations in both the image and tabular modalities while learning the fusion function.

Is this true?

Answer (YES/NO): NO